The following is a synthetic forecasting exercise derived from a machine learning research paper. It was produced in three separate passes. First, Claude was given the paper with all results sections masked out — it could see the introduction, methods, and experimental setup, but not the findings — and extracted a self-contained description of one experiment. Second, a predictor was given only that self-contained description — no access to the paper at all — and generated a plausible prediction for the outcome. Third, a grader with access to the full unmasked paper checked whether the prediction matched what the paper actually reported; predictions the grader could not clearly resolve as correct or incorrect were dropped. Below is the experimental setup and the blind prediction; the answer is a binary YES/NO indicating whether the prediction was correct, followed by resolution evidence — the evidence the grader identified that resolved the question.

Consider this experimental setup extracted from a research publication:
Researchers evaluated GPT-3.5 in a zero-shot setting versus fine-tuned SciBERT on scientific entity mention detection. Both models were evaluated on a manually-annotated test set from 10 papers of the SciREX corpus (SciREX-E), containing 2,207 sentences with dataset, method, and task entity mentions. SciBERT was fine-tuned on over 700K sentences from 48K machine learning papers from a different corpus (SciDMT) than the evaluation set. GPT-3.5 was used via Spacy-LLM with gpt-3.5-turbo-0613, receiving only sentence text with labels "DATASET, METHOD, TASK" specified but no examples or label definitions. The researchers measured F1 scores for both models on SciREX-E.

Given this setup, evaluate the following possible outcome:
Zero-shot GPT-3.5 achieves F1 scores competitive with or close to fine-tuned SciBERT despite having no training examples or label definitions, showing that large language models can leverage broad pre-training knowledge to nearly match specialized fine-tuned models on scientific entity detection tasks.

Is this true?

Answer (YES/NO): YES